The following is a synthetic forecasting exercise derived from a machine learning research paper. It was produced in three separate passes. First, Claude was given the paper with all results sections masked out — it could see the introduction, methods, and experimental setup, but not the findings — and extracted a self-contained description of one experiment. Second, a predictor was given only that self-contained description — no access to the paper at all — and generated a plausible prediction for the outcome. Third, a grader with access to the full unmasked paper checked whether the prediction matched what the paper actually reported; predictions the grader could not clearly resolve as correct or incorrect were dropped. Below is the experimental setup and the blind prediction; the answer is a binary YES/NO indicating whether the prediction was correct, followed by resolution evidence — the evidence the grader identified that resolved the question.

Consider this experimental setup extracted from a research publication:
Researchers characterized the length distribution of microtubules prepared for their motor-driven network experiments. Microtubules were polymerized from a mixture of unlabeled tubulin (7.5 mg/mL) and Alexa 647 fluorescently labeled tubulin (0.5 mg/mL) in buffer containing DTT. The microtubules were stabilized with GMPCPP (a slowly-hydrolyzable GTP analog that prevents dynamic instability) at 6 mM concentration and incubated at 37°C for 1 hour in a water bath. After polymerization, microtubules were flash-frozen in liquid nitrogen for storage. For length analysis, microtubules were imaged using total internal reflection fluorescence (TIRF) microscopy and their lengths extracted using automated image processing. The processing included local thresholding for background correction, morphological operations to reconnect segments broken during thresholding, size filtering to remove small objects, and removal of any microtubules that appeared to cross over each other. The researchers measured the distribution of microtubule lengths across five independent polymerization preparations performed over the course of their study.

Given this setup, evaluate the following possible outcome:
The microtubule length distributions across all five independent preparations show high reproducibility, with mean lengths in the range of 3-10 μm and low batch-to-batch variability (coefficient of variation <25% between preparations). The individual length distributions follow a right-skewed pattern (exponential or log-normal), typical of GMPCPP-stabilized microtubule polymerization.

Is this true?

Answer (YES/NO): NO